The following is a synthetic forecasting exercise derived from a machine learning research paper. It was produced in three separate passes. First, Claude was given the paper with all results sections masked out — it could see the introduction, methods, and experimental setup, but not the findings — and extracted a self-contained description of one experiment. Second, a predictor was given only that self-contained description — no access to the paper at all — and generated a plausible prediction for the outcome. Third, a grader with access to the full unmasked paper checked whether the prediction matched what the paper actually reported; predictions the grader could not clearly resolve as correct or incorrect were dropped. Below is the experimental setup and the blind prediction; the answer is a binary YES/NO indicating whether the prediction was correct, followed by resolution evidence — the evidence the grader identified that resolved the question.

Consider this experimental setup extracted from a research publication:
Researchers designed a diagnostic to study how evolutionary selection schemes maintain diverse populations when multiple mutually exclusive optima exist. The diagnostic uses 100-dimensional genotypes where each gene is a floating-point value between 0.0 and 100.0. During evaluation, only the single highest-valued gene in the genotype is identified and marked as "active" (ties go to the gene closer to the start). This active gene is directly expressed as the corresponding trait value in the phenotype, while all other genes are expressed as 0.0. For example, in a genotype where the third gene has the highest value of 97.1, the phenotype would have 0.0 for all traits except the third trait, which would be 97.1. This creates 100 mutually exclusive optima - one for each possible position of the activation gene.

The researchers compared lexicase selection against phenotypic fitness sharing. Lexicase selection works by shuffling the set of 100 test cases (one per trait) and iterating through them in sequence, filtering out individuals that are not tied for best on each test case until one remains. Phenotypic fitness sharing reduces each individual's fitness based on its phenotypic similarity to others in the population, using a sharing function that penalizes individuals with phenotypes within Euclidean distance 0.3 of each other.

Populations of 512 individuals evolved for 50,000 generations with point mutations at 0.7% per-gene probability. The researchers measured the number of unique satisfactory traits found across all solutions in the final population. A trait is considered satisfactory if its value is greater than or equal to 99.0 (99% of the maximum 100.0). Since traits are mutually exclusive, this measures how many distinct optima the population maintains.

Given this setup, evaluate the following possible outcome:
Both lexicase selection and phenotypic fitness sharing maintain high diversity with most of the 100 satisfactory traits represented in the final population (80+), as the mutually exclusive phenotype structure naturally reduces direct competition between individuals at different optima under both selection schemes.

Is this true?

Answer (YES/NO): NO